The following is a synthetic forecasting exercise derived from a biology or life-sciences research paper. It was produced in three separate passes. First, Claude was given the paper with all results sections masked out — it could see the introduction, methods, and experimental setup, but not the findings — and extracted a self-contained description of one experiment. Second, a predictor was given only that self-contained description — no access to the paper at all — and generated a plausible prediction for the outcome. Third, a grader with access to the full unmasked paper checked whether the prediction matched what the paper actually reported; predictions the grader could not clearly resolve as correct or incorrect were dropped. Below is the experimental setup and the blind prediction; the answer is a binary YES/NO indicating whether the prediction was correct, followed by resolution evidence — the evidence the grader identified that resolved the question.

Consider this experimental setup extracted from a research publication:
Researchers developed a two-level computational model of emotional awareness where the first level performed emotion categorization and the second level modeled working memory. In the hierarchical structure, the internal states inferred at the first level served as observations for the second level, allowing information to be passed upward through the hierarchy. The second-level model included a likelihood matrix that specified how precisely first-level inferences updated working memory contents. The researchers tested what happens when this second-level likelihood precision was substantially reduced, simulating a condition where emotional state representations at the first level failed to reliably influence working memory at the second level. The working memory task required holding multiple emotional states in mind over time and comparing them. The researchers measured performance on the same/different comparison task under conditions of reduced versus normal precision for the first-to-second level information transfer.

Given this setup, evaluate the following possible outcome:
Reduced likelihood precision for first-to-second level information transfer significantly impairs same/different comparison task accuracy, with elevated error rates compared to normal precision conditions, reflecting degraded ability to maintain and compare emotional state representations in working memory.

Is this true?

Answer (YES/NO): YES